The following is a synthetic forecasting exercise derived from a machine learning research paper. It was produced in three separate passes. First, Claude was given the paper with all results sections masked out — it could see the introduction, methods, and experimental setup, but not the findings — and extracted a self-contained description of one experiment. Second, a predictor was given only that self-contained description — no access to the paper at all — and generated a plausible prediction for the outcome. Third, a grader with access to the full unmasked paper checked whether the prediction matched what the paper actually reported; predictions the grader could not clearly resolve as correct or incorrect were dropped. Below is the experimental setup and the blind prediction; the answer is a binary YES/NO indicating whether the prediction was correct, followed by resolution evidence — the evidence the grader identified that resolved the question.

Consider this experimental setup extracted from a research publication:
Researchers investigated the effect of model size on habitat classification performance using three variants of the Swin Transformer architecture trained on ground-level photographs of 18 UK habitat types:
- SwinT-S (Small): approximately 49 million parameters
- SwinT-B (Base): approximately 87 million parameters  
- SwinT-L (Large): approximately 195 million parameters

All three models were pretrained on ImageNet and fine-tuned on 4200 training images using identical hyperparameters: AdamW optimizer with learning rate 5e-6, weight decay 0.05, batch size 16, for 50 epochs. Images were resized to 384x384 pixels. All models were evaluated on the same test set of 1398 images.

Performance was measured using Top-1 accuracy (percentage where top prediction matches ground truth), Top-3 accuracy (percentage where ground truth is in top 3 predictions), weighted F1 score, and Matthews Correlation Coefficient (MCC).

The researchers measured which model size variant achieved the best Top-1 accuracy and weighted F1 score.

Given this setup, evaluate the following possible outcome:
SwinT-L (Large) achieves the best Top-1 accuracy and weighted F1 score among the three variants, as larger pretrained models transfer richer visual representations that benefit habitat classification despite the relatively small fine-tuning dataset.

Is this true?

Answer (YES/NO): NO